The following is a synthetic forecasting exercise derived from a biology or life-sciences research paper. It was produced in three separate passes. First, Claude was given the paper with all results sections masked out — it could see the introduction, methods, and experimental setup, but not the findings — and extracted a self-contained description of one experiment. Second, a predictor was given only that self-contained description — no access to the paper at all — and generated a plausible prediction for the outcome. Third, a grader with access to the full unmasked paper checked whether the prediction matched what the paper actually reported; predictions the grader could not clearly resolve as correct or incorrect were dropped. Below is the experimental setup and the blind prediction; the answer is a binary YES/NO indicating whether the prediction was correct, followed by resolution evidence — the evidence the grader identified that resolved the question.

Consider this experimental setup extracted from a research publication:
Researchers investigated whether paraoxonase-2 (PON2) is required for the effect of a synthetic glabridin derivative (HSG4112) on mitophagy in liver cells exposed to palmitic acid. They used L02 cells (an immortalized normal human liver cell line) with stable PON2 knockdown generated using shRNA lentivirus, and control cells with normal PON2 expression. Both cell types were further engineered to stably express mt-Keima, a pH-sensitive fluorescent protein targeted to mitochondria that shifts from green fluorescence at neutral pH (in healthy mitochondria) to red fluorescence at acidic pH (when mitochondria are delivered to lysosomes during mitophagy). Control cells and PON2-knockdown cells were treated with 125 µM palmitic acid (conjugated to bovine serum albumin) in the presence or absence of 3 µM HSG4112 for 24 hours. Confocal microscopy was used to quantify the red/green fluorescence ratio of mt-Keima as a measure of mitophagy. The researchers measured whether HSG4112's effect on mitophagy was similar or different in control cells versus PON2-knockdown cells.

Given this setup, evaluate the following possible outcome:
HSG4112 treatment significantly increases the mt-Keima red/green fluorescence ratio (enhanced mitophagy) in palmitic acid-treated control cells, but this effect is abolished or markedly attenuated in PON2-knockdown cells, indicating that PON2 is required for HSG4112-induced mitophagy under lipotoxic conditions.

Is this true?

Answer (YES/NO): YES